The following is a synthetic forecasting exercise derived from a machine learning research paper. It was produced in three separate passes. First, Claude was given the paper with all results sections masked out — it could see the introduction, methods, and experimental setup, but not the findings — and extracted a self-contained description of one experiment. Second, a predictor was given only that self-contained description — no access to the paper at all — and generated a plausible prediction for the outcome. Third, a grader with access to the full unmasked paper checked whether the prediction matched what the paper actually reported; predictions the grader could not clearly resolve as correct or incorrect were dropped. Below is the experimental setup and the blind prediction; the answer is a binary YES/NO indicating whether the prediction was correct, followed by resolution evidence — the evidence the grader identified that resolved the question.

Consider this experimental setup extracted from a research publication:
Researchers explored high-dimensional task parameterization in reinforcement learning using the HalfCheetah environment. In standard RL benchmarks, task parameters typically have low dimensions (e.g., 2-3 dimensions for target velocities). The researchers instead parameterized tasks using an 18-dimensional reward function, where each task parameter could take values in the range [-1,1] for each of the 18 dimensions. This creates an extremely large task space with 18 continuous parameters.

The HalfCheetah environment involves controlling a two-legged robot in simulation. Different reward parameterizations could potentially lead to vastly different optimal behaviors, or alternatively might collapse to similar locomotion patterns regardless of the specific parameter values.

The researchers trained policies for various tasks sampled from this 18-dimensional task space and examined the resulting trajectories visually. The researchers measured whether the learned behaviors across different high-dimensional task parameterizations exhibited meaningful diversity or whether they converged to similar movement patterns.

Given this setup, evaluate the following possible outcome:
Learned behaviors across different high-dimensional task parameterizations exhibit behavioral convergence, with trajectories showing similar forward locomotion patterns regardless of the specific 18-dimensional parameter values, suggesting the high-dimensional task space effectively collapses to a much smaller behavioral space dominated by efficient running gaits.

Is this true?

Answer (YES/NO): NO